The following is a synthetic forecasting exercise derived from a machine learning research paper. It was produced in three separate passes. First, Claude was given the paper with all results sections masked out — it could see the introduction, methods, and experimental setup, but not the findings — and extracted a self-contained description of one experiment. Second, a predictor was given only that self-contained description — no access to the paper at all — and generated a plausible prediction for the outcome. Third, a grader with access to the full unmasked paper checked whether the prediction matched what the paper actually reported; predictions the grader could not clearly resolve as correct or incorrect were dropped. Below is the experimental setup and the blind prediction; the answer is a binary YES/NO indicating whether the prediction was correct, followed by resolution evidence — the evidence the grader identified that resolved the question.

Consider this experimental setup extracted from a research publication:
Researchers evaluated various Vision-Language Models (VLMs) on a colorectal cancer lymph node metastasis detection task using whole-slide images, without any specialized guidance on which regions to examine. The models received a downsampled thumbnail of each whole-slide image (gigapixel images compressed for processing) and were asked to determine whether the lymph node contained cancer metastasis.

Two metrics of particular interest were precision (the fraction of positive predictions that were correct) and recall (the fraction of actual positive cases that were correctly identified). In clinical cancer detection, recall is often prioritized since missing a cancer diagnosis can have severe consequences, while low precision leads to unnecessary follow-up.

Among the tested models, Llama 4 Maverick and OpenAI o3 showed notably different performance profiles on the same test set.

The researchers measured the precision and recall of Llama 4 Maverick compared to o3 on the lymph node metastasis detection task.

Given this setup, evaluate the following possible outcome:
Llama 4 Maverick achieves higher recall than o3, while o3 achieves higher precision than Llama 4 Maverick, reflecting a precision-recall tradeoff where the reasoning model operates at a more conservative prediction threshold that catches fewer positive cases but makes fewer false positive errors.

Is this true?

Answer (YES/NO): NO